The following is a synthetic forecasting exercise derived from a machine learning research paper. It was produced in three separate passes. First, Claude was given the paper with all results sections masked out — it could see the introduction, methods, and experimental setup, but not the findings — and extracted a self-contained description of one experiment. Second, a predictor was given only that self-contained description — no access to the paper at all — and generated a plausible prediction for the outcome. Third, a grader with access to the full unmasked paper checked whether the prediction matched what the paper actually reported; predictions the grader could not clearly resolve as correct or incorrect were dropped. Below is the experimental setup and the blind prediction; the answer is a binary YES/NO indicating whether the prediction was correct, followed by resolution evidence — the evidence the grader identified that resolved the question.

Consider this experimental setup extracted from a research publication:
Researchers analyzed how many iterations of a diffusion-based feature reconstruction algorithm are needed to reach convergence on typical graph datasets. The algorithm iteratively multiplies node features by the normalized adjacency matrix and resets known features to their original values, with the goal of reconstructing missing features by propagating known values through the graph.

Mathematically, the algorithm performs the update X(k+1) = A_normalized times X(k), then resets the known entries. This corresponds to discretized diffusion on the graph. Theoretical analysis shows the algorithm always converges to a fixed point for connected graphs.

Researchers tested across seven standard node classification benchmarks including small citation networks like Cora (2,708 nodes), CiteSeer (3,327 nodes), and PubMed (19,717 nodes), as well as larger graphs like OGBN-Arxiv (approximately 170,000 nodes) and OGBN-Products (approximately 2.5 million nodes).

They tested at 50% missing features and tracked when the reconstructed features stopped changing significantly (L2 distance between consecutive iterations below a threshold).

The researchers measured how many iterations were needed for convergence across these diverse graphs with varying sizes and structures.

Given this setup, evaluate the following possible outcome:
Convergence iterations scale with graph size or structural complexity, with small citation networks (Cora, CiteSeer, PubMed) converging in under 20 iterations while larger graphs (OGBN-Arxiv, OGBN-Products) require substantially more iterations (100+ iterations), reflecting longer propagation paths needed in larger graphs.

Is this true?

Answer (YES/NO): NO